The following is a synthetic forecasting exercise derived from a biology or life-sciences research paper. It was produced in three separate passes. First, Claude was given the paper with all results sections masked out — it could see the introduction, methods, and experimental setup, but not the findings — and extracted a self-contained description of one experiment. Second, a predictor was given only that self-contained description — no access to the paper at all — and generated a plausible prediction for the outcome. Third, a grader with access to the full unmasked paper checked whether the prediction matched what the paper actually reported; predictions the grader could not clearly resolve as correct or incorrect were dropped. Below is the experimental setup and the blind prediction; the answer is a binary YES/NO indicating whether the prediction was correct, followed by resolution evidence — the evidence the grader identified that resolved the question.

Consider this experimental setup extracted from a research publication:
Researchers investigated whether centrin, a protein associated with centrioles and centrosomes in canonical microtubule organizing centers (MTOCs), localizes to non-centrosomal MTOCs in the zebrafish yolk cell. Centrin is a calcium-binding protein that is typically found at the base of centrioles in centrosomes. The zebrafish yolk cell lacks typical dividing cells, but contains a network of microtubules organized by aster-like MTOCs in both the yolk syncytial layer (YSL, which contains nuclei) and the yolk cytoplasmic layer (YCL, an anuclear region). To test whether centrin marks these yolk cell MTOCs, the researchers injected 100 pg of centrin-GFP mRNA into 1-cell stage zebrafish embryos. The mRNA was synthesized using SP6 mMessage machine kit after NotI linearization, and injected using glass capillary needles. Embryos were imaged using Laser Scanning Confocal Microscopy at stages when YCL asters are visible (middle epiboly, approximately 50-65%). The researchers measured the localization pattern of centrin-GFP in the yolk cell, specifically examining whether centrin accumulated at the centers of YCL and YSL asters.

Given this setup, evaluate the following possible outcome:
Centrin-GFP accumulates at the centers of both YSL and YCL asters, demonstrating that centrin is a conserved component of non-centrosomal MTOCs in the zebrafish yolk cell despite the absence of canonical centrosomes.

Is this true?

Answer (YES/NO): NO